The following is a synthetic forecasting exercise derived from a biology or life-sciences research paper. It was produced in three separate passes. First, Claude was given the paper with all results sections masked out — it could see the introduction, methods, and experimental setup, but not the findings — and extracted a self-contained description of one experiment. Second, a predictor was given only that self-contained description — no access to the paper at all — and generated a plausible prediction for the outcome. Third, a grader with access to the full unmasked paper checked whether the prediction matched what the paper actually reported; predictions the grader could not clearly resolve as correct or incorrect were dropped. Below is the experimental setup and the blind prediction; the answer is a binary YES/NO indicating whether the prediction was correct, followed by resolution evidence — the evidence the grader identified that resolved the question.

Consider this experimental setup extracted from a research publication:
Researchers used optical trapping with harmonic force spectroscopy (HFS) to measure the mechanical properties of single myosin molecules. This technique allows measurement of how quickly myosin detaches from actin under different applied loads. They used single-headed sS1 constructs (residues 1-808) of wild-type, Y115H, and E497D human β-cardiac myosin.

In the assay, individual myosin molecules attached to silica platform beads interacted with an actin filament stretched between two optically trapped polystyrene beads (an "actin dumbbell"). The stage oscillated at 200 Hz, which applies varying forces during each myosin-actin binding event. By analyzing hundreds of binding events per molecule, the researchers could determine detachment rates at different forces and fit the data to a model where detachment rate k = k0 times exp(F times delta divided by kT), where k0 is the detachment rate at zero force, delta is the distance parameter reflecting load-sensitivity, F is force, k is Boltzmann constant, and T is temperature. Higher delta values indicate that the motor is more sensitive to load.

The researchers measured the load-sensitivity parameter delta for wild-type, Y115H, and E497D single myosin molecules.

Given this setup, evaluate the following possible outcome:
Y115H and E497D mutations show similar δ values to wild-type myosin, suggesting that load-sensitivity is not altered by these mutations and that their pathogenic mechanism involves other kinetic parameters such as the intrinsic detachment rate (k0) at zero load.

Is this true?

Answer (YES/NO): NO